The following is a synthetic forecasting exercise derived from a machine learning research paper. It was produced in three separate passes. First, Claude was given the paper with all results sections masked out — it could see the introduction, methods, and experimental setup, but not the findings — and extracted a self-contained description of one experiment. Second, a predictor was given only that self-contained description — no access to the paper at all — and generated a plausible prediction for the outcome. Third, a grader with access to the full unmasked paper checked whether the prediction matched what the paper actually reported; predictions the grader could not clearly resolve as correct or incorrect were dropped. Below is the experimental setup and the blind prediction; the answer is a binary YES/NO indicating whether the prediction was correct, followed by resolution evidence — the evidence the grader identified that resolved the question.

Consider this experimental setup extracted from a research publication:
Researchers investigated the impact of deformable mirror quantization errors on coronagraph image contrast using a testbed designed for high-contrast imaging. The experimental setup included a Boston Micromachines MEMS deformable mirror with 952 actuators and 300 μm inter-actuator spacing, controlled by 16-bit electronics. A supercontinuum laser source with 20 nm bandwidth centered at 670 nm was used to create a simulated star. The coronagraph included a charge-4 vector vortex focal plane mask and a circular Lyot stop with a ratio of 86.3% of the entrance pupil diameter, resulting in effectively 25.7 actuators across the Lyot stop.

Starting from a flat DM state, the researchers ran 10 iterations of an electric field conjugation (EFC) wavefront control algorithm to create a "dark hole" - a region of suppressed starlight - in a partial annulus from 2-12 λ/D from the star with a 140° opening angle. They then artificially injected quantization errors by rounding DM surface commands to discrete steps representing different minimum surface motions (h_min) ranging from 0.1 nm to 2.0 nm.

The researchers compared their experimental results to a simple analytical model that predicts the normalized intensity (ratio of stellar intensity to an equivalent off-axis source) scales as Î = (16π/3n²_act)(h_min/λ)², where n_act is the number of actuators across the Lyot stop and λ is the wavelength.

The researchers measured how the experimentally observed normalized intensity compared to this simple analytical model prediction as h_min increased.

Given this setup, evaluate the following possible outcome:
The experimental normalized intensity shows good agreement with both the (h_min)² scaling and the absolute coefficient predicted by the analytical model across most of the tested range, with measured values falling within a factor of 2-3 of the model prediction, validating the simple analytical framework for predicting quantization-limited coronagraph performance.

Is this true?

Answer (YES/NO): NO